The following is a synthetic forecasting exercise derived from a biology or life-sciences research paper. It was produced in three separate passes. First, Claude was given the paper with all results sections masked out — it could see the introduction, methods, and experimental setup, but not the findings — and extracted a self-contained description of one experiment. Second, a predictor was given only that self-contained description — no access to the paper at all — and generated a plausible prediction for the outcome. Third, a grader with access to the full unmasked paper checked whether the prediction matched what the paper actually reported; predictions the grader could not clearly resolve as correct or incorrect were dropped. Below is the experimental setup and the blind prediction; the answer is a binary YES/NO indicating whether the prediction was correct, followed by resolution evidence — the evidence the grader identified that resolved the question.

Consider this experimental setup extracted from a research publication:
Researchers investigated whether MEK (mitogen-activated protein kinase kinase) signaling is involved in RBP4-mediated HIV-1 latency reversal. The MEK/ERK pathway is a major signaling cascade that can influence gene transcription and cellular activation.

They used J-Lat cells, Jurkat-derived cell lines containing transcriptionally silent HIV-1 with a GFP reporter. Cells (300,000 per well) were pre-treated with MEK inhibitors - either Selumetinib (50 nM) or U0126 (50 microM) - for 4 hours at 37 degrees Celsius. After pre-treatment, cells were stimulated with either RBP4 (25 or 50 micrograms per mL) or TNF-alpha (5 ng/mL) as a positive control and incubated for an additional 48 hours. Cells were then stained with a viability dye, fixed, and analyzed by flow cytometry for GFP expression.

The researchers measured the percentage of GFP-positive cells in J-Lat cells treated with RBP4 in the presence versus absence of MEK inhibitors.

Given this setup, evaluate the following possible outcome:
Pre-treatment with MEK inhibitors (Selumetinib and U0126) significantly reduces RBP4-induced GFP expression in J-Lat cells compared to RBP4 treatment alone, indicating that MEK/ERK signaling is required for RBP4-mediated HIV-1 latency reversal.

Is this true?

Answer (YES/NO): NO